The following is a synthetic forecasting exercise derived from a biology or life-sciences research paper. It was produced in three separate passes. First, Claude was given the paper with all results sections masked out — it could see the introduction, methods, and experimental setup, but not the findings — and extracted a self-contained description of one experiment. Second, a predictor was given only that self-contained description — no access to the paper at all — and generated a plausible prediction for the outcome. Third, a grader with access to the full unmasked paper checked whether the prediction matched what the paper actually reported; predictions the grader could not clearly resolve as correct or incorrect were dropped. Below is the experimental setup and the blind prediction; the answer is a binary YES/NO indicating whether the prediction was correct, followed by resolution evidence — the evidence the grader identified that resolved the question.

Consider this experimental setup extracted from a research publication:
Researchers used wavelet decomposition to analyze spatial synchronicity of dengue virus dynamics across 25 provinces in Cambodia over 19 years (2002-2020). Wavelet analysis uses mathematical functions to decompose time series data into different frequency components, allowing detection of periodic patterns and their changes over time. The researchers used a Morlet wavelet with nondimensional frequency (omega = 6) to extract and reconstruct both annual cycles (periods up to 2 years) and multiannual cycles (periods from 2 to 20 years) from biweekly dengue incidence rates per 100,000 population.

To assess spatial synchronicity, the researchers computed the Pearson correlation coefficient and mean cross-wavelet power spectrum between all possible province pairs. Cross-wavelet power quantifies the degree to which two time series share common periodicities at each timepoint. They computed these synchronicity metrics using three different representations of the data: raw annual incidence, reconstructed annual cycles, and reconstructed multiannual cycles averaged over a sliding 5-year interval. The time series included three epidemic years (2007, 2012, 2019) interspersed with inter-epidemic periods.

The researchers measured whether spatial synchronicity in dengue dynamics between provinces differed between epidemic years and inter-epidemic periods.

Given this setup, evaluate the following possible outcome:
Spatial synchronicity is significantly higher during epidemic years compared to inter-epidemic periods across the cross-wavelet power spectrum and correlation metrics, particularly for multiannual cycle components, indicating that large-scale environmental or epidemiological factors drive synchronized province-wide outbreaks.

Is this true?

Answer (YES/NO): NO